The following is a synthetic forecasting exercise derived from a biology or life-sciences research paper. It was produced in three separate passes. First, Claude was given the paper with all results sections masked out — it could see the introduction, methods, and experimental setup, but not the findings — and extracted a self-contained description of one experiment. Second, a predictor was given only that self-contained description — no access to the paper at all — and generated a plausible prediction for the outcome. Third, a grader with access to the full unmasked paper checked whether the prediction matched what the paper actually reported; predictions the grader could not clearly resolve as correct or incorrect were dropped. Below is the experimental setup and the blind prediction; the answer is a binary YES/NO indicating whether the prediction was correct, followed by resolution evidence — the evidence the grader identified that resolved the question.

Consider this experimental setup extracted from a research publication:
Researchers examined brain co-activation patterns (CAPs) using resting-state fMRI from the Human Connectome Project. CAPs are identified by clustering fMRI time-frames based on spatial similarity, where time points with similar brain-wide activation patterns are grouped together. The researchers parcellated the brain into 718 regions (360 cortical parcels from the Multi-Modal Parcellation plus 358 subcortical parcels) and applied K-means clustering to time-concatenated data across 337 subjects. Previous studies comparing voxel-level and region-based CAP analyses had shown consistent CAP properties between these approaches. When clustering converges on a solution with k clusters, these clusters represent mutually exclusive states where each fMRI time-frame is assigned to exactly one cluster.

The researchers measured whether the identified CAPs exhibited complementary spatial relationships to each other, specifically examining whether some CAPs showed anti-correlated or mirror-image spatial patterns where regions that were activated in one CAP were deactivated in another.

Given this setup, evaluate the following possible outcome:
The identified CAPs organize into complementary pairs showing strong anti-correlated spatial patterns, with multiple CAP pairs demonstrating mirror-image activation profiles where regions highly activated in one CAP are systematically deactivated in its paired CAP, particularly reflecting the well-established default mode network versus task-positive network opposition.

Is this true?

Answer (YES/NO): YES